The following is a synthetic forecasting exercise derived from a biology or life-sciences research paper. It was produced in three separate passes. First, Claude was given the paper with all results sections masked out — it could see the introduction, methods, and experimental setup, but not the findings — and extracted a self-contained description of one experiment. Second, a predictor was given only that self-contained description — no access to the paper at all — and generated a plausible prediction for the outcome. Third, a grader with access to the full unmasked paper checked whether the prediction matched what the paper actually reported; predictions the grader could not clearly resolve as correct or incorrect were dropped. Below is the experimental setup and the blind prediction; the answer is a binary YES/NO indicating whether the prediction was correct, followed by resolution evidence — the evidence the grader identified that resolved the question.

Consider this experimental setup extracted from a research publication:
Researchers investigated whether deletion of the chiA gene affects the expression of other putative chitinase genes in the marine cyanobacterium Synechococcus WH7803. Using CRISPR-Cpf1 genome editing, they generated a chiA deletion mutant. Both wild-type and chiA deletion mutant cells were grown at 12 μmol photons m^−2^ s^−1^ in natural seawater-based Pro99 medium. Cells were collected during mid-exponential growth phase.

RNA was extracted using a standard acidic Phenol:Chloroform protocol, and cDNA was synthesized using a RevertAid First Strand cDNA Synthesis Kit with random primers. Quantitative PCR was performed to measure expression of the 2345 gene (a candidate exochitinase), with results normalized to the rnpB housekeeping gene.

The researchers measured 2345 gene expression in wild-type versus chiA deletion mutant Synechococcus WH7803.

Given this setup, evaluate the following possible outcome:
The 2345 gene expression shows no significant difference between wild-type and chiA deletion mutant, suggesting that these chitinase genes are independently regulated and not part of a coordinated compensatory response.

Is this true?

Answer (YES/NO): NO